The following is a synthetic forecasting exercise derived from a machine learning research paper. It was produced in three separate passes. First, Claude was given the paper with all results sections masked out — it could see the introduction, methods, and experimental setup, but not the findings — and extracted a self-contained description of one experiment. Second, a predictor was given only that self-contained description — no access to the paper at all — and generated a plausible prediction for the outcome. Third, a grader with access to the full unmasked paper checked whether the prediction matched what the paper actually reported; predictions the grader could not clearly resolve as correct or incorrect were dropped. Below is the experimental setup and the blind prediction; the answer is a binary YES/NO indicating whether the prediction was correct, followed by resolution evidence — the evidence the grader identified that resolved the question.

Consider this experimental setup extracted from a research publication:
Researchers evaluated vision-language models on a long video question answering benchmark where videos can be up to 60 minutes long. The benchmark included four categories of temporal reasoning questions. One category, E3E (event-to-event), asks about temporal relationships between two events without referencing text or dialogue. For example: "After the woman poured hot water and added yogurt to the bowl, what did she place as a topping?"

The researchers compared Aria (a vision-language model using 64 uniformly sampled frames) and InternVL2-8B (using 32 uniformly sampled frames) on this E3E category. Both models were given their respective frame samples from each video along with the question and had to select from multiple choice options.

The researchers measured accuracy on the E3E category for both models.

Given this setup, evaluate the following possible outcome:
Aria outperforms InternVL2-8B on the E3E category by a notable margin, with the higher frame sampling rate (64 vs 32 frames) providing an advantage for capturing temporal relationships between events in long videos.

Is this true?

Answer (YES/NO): NO